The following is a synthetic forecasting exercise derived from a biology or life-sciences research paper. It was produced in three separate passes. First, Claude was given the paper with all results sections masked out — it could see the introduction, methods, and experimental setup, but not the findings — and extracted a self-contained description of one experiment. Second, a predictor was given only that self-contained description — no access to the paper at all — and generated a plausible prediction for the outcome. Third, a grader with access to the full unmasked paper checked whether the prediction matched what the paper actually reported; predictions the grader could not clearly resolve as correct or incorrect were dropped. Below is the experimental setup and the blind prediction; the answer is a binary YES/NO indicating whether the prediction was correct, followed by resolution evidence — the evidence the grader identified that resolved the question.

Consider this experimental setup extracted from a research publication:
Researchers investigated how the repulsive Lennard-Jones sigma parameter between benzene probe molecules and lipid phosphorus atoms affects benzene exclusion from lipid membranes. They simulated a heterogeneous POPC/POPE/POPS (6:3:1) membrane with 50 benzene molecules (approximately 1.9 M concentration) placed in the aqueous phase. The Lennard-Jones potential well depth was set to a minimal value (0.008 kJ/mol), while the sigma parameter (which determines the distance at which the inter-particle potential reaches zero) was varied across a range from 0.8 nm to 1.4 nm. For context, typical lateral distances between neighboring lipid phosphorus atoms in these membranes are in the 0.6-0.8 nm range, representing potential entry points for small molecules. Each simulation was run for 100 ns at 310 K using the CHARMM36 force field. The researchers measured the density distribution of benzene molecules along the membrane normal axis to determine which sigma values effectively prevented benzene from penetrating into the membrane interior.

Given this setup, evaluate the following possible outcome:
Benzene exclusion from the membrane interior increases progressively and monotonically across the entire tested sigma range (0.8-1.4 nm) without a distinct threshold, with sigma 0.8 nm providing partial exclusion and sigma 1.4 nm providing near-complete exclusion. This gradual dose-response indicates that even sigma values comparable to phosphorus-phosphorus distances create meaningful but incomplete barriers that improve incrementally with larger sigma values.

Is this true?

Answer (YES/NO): NO